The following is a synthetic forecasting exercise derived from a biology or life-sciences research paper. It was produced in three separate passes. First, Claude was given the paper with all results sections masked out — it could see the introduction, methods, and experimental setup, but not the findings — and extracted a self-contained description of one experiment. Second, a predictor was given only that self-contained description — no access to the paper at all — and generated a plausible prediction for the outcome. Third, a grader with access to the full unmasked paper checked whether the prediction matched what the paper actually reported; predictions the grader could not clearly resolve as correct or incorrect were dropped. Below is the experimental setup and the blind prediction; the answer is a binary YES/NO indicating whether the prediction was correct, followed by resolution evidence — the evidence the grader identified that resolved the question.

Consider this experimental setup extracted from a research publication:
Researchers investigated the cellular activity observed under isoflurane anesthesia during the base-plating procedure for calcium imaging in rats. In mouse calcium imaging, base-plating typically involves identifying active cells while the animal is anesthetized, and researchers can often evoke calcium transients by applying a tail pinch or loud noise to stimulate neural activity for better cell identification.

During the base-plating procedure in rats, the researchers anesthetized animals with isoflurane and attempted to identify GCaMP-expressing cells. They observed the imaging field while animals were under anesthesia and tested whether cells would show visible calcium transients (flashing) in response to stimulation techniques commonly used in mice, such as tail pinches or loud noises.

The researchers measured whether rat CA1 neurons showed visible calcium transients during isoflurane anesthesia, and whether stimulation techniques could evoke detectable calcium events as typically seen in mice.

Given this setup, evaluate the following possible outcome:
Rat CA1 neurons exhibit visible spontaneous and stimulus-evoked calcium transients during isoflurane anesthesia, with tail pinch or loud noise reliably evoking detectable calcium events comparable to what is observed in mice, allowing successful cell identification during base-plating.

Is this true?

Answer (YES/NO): NO